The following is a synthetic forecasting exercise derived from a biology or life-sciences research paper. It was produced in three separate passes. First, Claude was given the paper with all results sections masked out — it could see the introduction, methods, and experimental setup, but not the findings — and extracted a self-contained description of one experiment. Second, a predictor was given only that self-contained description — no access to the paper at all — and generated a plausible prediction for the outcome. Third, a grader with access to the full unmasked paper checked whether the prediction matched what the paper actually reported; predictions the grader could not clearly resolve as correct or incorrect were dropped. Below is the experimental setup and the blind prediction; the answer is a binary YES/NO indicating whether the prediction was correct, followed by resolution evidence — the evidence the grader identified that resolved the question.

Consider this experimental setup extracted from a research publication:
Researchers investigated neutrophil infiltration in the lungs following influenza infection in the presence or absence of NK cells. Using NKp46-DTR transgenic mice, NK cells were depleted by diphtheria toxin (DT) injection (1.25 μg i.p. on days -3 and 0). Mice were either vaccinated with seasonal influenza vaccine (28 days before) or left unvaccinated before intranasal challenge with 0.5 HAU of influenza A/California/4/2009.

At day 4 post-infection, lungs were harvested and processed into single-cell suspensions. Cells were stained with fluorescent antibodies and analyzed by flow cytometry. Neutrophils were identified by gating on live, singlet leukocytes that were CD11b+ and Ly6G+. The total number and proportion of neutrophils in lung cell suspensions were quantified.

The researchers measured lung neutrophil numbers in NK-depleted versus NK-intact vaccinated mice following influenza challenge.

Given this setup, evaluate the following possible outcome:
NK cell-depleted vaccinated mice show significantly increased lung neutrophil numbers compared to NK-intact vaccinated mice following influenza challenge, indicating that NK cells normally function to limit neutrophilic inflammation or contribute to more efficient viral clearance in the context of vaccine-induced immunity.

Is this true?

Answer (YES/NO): NO